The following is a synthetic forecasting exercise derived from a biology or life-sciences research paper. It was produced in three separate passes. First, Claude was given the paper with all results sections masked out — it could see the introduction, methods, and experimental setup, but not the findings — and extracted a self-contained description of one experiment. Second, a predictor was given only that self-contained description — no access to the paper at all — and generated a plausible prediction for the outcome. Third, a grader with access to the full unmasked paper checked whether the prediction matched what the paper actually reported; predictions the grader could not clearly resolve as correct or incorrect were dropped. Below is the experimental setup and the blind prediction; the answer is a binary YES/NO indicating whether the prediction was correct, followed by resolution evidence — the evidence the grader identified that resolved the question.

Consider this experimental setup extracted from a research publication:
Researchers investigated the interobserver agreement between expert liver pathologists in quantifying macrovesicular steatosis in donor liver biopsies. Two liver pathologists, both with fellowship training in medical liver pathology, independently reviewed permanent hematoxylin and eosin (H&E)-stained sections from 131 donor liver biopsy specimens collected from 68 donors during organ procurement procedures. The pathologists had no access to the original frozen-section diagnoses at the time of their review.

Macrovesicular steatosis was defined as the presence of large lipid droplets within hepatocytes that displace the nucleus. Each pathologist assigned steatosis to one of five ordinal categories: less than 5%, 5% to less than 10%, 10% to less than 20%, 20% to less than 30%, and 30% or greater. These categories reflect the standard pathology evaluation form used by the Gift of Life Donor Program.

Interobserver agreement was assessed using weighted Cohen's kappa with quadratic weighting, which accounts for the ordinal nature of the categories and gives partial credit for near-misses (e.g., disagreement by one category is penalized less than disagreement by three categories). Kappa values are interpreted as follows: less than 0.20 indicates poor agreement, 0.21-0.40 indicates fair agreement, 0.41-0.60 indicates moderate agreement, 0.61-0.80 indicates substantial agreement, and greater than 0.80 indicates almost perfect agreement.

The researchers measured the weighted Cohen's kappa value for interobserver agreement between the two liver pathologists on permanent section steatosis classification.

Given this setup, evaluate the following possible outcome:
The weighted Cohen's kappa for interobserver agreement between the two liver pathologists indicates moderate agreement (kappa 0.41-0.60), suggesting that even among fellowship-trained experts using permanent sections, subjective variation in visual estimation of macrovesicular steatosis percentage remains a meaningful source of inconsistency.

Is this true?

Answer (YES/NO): NO